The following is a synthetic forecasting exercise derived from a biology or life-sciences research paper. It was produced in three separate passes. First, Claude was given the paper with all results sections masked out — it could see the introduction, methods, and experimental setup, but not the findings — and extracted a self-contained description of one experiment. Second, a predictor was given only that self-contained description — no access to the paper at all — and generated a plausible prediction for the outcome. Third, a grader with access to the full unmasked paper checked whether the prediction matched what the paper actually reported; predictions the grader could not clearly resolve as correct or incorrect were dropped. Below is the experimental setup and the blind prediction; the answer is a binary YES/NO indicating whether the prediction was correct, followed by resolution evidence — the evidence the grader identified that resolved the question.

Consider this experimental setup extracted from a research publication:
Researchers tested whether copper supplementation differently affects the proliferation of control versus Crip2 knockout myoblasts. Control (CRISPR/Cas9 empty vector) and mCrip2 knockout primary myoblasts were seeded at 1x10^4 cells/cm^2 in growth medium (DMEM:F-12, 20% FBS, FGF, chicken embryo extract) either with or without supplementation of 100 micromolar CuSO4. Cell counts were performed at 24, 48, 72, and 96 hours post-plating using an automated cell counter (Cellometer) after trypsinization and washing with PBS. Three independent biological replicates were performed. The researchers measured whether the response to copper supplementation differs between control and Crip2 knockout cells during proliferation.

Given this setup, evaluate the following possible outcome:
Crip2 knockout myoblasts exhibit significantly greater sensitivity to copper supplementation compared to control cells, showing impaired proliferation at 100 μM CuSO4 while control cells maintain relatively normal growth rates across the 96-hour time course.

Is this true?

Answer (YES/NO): NO